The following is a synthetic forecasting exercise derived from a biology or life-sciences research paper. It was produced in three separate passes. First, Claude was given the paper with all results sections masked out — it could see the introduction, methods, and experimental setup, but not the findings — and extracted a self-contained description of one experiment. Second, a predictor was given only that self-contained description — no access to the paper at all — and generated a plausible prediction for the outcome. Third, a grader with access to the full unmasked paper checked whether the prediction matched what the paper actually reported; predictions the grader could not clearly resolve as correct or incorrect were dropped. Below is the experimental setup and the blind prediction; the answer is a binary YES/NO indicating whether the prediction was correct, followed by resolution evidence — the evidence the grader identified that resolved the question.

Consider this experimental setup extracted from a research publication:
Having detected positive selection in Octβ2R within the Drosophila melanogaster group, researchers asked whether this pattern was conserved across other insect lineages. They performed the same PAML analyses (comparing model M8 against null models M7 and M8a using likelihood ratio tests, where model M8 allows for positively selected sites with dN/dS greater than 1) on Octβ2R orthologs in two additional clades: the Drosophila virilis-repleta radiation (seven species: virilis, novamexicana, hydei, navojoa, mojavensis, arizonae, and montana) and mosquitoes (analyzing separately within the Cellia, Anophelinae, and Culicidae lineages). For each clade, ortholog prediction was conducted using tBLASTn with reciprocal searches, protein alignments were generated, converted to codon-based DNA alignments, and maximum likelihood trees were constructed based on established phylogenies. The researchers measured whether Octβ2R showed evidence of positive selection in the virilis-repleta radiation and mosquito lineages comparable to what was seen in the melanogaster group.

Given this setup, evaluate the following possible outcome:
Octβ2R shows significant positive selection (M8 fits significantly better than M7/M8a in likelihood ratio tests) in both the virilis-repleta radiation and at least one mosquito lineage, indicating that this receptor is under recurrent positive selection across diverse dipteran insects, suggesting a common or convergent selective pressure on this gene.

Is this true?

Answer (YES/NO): NO